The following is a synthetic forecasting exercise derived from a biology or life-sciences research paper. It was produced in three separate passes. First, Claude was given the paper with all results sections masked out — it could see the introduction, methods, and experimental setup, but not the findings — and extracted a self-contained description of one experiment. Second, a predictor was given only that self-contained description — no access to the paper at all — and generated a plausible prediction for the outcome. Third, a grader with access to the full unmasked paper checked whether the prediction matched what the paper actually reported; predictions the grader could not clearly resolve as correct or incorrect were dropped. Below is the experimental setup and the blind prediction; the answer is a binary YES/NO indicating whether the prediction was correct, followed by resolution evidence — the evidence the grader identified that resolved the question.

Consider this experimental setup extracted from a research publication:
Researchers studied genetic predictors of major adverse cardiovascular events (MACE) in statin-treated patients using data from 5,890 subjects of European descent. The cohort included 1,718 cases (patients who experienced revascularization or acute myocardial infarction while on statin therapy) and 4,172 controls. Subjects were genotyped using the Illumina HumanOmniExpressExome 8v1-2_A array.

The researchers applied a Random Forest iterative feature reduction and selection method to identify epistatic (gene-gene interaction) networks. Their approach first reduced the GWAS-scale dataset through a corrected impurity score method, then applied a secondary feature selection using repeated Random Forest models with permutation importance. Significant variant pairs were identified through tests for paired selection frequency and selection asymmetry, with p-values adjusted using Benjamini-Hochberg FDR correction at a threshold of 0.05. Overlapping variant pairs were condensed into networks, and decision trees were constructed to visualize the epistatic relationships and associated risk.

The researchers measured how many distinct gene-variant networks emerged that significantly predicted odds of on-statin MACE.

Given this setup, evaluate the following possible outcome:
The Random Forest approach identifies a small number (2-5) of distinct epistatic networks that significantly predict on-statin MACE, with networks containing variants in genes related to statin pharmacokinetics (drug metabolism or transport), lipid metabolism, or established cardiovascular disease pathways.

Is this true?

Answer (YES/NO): NO